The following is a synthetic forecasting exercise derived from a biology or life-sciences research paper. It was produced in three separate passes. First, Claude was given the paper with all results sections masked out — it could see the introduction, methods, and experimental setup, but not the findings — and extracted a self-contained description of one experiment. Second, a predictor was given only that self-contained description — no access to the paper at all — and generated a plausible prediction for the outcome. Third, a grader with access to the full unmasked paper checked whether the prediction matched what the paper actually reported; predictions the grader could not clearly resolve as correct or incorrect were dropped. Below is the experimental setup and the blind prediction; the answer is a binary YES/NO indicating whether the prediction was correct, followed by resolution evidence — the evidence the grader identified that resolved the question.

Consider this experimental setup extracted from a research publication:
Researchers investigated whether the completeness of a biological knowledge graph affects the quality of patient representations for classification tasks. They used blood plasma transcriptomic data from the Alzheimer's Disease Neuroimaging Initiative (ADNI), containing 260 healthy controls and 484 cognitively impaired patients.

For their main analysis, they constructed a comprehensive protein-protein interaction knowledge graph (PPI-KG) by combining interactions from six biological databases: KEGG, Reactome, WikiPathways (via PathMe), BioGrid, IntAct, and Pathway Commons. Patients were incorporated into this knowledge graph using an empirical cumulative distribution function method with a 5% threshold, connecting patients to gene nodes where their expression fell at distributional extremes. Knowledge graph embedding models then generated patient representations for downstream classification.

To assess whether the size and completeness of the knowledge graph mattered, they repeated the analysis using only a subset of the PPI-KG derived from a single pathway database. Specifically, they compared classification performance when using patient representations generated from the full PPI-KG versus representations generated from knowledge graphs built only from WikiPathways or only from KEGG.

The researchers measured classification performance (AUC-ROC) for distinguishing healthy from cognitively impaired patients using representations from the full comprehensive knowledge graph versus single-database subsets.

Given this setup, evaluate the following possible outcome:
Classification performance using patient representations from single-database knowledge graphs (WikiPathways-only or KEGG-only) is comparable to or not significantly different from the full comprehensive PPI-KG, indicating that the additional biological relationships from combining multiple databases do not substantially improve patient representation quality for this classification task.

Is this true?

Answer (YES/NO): NO